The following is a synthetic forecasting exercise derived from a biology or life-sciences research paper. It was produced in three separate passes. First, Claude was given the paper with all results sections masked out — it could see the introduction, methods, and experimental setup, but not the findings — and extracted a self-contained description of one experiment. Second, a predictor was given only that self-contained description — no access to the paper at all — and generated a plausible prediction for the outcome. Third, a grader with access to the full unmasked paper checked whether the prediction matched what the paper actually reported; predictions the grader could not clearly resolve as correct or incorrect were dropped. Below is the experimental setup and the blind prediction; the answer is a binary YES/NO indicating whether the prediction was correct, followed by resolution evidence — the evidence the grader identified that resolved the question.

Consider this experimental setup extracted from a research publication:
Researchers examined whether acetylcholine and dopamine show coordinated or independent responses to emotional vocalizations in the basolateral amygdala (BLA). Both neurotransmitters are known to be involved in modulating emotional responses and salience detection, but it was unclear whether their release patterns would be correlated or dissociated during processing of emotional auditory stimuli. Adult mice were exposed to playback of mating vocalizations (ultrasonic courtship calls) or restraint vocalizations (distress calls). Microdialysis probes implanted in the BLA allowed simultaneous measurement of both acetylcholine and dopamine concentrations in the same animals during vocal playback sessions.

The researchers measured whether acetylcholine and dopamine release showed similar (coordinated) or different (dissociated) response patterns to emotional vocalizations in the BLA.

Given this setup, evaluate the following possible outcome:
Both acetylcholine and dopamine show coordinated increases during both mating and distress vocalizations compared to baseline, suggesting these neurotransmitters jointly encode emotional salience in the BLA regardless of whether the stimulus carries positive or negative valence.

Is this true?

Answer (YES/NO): NO